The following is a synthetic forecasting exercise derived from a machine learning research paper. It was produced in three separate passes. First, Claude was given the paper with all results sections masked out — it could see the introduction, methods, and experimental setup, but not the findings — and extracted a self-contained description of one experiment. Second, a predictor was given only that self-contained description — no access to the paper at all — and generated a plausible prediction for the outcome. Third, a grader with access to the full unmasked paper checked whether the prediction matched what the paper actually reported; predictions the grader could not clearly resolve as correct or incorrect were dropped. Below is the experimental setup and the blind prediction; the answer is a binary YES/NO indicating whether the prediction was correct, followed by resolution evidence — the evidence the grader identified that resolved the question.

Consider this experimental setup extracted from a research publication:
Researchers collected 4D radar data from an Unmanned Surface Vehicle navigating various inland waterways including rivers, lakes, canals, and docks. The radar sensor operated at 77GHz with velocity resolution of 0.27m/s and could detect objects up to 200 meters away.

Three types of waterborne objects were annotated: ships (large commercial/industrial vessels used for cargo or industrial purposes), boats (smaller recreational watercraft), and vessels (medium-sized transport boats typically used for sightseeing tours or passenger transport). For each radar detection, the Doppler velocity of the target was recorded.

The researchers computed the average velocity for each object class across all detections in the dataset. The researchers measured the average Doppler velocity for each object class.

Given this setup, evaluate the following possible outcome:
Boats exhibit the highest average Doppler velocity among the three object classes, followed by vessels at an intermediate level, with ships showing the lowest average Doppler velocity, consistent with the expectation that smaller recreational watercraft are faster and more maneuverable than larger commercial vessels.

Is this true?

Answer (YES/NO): NO